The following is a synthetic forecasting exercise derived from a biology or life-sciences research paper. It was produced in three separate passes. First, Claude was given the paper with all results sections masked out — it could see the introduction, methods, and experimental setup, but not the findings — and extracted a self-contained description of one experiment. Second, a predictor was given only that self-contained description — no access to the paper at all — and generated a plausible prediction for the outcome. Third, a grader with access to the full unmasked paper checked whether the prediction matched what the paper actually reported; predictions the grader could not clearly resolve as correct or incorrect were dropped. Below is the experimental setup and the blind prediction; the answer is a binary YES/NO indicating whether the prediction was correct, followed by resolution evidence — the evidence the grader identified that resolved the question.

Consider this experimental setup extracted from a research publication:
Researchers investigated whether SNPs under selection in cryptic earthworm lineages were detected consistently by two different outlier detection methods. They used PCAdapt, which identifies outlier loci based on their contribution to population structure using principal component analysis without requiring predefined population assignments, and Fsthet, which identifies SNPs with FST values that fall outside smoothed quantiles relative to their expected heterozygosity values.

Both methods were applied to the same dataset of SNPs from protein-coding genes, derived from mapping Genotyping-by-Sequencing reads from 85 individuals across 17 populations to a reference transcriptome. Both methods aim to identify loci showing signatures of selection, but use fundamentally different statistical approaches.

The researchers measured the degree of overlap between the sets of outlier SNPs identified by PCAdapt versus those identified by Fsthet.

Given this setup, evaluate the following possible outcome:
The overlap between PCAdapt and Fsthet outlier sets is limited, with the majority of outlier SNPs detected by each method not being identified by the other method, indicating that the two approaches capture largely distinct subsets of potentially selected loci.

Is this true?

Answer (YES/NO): YES